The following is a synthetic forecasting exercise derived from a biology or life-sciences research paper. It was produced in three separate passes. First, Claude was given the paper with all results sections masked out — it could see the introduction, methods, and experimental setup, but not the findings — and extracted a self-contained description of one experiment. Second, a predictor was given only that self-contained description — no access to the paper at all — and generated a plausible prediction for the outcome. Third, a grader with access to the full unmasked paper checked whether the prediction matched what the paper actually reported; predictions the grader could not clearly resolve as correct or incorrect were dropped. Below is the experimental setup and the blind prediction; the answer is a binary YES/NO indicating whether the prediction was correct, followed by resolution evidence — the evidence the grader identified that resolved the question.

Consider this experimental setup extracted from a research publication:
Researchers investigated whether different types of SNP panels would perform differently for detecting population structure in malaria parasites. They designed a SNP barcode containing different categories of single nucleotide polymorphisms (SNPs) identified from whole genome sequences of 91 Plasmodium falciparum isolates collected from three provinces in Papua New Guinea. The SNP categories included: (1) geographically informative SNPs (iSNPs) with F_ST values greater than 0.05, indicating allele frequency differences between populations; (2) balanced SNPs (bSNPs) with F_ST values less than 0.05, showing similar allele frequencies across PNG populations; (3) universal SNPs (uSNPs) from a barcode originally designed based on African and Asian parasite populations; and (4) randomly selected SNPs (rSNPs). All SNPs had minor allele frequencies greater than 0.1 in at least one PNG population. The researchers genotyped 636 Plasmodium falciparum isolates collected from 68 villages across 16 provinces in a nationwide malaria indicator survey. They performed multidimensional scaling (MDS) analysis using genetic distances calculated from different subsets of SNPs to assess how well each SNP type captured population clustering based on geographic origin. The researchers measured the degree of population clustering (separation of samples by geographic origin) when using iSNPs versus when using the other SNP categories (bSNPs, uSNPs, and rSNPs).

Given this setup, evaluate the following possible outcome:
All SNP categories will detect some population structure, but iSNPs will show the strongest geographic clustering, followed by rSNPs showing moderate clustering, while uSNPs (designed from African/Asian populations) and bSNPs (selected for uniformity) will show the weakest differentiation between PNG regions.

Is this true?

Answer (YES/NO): NO